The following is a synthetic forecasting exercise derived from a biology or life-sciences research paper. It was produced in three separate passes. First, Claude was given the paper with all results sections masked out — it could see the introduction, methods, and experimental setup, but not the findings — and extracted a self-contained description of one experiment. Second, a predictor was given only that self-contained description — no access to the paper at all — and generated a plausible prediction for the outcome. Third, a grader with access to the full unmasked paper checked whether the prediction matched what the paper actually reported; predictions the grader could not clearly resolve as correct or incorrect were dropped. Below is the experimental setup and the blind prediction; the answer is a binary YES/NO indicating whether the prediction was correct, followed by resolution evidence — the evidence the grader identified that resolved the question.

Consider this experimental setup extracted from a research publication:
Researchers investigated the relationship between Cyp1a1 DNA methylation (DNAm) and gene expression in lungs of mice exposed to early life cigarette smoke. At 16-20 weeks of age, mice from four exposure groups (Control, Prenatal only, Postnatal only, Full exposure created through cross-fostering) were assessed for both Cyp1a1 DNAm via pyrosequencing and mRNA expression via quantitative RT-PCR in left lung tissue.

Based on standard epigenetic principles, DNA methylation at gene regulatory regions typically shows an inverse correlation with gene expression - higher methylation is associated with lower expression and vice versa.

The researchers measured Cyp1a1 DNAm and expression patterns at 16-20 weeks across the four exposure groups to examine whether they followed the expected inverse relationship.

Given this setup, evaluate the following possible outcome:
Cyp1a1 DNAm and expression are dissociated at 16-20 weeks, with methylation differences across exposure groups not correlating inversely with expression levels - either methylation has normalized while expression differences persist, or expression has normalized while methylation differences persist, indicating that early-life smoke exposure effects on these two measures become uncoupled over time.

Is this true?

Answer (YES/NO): NO